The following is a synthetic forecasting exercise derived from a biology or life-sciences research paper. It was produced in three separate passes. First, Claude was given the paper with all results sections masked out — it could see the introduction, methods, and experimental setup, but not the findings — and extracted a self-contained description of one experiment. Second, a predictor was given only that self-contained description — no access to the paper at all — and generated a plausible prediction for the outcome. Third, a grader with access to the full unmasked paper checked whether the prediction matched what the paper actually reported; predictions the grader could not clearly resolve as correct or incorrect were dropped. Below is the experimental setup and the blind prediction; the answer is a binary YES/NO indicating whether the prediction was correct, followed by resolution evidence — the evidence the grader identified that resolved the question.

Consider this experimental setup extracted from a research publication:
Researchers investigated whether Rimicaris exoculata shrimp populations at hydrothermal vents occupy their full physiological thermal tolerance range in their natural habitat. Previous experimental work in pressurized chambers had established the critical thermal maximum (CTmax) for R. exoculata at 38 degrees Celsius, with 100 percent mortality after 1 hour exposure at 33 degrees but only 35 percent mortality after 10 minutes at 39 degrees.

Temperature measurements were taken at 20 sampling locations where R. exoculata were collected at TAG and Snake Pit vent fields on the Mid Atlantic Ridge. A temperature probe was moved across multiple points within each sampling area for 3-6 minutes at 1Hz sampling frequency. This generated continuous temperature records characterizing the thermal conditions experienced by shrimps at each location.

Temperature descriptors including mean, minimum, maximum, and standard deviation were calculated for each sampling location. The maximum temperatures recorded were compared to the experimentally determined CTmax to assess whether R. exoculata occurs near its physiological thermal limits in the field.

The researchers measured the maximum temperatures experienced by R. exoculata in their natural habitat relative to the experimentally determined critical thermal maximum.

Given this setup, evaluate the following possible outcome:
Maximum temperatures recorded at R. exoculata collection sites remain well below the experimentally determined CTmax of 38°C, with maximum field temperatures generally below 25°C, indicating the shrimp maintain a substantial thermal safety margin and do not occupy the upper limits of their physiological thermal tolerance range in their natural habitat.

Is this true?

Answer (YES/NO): NO